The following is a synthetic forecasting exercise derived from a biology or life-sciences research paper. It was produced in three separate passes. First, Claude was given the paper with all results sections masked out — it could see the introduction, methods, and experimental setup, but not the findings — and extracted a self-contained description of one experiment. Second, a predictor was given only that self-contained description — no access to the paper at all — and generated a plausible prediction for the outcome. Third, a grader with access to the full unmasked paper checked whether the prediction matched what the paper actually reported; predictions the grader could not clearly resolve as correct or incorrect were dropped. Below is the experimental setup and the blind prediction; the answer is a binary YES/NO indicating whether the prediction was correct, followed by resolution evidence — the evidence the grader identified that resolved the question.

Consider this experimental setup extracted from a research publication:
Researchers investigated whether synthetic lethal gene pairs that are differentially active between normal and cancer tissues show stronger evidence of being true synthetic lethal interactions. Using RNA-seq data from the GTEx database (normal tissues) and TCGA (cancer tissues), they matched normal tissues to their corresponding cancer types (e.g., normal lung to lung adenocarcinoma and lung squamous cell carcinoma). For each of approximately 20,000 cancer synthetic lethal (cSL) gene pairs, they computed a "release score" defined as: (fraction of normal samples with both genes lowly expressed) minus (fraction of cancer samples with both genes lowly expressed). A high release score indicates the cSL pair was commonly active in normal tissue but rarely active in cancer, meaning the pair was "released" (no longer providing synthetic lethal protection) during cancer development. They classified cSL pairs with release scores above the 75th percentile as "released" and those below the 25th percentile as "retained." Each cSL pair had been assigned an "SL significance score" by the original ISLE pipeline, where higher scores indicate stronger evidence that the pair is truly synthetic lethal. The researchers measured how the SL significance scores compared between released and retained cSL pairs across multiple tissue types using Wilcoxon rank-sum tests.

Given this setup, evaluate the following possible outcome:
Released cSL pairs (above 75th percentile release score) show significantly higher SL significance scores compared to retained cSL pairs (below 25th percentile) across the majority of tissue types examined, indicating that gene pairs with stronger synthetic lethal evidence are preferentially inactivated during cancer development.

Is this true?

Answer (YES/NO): YES